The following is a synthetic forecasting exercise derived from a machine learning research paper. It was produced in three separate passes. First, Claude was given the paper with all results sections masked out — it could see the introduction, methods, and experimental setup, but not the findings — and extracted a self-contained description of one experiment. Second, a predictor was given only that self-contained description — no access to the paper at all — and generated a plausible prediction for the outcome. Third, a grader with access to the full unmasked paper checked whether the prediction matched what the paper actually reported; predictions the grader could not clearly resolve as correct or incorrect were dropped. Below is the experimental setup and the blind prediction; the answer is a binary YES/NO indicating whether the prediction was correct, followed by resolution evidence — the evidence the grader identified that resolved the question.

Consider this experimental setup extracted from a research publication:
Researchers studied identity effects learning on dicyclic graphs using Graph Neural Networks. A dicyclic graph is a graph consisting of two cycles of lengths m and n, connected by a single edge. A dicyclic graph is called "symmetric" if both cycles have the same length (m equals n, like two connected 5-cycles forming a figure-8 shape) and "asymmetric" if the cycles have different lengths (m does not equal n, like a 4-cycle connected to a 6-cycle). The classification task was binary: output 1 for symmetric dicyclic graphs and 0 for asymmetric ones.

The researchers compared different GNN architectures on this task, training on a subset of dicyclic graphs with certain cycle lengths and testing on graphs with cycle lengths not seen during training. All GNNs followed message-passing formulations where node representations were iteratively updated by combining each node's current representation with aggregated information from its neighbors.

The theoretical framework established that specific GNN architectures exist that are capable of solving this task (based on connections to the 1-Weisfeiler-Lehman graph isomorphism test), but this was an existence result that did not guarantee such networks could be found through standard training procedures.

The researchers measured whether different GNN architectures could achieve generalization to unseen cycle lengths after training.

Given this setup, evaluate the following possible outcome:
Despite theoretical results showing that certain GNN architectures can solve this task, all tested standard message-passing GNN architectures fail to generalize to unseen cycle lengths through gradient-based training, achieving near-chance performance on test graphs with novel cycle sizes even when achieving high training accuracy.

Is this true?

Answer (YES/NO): NO